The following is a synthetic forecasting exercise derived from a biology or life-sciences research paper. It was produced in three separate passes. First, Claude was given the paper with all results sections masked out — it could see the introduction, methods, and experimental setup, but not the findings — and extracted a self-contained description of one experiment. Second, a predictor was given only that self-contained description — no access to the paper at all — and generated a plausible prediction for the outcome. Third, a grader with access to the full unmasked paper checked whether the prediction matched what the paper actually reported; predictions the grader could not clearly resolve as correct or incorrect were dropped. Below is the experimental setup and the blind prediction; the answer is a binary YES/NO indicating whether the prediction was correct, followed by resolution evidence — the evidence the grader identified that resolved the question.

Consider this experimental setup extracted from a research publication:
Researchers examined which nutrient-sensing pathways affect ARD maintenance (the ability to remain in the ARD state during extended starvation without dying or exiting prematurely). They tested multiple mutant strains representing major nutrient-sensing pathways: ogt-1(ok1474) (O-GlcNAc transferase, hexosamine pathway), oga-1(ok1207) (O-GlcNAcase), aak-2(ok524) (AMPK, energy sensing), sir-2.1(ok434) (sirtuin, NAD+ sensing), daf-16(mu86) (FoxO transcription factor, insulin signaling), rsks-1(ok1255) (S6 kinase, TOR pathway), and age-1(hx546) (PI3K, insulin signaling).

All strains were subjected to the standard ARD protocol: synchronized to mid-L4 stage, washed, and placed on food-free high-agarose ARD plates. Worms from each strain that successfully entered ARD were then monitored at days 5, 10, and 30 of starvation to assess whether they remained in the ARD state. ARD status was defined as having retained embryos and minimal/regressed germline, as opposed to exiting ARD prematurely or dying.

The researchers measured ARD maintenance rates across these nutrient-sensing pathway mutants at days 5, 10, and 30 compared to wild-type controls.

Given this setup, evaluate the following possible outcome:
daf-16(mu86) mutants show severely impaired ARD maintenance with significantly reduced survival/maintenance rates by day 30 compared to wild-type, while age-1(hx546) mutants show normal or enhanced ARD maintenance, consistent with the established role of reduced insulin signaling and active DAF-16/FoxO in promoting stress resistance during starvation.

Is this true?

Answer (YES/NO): NO